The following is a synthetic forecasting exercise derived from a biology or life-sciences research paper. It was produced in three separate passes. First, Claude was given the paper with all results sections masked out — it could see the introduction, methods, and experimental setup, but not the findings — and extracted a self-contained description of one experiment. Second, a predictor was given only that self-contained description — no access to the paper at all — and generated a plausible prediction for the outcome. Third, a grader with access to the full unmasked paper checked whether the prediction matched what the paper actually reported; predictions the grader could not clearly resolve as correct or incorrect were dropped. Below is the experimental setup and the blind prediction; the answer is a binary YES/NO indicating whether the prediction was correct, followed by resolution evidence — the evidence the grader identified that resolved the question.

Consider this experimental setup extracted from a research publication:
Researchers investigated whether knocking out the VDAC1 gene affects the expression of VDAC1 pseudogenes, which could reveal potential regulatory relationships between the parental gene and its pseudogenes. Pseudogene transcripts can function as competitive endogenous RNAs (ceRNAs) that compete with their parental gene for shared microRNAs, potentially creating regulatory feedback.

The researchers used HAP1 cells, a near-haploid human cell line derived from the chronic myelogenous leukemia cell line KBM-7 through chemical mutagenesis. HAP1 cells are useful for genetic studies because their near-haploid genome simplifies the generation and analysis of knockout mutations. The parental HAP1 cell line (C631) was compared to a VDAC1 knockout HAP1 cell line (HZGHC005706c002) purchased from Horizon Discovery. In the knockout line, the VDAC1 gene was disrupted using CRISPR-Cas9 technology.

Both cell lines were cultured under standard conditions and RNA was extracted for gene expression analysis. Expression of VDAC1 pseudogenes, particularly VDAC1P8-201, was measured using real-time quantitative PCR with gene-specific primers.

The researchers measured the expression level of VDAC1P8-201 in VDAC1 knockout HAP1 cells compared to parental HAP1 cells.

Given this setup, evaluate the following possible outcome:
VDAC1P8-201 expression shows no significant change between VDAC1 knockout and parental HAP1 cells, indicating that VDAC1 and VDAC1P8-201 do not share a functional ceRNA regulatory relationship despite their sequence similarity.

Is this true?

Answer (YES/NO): NO